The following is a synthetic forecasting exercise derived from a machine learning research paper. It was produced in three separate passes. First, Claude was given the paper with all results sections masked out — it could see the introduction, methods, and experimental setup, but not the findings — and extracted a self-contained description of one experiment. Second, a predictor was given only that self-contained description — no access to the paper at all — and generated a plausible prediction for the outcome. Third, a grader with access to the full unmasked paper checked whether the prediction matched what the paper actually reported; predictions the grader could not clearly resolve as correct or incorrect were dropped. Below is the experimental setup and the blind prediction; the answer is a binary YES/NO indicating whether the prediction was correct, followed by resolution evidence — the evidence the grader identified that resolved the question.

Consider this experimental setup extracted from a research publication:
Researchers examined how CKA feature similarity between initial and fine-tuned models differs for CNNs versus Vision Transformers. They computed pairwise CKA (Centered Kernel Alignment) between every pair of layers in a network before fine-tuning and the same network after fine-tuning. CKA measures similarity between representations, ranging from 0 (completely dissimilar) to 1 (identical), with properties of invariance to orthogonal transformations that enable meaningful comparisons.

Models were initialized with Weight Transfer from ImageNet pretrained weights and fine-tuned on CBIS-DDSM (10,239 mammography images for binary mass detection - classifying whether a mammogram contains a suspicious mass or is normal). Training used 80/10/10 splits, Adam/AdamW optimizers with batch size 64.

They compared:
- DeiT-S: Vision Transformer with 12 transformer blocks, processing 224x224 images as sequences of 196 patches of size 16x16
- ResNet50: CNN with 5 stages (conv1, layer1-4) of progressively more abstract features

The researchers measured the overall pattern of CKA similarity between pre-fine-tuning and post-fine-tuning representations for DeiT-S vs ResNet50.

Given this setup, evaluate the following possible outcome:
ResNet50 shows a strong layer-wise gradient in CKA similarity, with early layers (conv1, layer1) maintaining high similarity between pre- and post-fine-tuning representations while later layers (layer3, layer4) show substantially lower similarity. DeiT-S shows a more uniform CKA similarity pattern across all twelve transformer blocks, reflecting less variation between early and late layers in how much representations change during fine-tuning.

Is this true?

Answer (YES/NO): NO